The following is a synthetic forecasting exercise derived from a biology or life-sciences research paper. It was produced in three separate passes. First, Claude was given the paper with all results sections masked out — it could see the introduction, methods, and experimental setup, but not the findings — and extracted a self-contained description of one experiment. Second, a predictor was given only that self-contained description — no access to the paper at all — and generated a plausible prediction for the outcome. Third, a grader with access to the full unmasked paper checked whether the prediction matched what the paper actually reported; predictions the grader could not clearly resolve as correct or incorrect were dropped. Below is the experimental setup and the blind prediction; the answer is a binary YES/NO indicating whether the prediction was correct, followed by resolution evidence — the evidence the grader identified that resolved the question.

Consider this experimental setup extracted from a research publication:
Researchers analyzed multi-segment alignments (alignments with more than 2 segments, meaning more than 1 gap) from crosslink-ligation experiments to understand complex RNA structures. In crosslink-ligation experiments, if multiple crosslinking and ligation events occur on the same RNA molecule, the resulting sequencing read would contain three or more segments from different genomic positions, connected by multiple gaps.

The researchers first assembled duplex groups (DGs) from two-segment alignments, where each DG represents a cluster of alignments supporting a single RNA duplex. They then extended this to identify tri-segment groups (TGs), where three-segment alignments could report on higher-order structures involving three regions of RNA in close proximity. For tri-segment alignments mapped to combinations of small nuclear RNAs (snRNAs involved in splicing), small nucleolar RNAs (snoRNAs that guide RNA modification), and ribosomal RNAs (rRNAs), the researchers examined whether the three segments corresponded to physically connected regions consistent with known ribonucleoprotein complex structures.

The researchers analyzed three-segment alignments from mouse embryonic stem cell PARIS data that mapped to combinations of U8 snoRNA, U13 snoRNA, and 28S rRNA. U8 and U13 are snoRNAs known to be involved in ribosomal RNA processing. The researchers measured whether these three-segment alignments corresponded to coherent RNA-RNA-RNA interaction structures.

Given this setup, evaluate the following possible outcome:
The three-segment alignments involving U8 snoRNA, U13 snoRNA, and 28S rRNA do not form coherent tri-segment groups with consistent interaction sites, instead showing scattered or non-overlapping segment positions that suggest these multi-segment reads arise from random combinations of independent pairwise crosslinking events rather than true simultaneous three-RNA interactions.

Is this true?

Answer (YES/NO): NO